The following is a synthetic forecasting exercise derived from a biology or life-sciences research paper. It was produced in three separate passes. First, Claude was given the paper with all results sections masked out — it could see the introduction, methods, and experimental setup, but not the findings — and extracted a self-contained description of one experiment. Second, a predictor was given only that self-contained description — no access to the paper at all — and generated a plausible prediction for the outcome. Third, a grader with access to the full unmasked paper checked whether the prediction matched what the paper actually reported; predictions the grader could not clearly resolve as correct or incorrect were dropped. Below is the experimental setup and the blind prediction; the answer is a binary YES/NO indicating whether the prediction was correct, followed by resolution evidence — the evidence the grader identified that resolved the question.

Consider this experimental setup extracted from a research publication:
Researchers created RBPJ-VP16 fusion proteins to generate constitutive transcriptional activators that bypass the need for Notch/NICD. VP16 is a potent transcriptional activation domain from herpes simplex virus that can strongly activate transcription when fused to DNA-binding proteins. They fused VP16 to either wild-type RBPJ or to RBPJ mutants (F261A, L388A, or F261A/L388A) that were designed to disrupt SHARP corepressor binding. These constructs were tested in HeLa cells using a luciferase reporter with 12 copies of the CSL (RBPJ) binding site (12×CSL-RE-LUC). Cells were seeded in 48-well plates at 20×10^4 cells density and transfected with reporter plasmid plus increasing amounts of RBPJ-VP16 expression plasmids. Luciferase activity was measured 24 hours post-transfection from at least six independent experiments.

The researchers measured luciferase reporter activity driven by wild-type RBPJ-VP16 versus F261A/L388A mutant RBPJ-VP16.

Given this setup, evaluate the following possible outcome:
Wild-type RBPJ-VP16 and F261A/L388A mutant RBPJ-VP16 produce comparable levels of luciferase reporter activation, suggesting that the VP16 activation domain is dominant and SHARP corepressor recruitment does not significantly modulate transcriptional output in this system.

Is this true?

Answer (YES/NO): YES